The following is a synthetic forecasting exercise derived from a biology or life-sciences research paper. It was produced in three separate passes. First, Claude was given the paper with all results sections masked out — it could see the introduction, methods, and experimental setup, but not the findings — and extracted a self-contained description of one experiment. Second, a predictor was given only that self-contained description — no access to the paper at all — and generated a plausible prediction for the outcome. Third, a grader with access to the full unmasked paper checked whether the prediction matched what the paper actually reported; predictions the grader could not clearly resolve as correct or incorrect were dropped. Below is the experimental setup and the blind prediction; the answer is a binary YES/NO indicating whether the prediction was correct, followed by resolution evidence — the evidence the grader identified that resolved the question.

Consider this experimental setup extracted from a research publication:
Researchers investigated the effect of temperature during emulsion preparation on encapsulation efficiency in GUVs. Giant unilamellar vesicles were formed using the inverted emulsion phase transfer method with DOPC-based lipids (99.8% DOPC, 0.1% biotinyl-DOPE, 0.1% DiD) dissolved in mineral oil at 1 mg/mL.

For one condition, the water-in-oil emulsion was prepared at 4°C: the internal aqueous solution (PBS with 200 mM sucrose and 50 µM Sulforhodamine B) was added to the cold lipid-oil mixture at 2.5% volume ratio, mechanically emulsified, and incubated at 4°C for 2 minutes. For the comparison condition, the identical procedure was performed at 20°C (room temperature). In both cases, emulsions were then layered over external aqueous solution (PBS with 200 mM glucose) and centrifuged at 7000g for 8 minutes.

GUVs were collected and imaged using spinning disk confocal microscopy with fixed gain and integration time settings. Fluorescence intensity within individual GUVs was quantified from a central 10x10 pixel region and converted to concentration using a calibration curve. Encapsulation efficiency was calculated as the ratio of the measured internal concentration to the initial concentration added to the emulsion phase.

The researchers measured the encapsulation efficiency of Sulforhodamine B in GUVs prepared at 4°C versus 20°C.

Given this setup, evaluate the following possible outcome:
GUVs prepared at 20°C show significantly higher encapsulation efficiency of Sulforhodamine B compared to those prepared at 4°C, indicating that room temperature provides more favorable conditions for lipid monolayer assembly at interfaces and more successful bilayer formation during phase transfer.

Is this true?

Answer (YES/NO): YES